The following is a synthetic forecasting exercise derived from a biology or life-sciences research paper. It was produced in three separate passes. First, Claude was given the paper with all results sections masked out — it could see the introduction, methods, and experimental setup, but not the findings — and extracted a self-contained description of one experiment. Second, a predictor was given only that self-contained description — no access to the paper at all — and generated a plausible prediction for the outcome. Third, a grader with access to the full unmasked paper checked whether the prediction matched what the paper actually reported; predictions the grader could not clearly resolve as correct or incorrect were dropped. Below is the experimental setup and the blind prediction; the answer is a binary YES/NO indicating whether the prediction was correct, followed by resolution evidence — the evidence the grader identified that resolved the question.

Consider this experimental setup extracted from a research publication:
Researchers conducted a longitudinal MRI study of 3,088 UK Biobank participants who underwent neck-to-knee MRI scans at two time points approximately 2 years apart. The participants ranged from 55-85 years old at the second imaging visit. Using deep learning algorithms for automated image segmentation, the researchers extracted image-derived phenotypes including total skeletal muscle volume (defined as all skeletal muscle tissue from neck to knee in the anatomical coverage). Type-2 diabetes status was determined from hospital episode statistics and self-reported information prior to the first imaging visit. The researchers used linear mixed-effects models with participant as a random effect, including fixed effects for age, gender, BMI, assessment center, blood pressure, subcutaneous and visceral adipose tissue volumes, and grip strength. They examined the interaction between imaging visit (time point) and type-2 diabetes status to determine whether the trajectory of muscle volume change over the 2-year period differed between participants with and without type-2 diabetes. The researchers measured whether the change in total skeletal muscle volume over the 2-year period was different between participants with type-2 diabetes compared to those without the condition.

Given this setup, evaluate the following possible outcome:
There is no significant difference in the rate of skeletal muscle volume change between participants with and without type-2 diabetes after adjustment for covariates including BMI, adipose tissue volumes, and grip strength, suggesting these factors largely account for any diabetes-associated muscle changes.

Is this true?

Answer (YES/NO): NO